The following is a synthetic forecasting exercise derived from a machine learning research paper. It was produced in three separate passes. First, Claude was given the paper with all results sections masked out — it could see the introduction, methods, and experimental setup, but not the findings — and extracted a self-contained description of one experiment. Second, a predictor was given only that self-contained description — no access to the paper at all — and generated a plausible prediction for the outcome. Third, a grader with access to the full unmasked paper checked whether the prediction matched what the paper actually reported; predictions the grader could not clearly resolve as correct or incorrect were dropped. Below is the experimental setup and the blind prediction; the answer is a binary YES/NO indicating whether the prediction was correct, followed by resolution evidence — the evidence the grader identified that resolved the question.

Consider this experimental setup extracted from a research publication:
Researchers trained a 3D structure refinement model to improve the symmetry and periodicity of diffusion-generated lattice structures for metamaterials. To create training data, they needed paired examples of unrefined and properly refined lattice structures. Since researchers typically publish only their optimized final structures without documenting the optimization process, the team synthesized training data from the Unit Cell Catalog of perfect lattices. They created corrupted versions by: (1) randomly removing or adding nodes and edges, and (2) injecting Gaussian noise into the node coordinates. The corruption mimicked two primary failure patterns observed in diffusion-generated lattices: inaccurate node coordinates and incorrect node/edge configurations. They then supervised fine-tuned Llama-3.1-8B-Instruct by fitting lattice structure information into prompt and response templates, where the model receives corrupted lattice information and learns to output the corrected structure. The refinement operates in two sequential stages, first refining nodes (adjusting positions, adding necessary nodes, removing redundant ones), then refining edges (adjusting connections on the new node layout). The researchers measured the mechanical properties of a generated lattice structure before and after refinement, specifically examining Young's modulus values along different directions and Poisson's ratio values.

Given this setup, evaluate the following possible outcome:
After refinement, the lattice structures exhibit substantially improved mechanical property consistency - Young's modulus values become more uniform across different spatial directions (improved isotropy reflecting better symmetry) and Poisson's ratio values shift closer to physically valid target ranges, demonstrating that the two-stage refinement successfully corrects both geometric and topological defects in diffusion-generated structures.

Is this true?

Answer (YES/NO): YES